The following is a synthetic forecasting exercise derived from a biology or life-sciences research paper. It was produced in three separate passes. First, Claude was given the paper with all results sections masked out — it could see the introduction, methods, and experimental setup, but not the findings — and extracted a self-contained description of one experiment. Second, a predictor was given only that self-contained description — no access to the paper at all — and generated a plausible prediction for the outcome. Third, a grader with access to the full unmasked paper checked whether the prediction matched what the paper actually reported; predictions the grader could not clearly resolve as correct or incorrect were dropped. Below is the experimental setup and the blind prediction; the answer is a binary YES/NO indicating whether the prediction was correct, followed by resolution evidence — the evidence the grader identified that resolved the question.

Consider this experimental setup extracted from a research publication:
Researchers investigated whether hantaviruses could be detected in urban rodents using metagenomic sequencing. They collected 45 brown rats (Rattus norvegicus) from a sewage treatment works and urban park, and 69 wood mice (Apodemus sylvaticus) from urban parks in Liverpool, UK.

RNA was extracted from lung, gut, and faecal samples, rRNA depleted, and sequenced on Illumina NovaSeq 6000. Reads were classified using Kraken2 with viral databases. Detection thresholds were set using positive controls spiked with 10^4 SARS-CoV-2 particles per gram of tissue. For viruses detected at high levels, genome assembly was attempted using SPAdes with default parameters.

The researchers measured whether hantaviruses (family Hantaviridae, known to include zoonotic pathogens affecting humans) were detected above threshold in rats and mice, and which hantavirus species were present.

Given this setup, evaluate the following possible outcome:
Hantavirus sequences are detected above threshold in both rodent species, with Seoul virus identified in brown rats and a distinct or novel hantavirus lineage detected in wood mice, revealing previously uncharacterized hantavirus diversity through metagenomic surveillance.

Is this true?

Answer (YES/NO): NO